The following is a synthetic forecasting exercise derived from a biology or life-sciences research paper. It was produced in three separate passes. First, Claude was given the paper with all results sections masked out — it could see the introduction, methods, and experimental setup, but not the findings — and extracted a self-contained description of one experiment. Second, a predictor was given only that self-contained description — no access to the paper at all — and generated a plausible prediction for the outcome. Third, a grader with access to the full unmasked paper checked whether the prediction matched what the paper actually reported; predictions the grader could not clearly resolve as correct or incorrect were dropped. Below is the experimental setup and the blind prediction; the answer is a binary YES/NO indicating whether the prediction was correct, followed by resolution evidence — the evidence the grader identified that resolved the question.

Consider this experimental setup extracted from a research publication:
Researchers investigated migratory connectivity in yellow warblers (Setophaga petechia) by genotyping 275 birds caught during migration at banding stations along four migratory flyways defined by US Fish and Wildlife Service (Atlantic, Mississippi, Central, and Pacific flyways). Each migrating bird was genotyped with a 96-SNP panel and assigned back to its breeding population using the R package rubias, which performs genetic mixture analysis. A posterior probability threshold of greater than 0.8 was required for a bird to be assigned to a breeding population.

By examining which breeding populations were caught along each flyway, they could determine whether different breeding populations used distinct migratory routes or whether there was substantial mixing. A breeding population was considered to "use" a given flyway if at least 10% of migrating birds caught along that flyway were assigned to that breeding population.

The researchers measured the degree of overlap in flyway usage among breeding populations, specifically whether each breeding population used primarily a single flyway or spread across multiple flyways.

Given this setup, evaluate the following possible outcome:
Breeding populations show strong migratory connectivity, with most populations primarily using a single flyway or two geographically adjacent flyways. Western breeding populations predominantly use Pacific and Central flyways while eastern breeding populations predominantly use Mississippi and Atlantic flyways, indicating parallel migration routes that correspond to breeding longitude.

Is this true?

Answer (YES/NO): YES